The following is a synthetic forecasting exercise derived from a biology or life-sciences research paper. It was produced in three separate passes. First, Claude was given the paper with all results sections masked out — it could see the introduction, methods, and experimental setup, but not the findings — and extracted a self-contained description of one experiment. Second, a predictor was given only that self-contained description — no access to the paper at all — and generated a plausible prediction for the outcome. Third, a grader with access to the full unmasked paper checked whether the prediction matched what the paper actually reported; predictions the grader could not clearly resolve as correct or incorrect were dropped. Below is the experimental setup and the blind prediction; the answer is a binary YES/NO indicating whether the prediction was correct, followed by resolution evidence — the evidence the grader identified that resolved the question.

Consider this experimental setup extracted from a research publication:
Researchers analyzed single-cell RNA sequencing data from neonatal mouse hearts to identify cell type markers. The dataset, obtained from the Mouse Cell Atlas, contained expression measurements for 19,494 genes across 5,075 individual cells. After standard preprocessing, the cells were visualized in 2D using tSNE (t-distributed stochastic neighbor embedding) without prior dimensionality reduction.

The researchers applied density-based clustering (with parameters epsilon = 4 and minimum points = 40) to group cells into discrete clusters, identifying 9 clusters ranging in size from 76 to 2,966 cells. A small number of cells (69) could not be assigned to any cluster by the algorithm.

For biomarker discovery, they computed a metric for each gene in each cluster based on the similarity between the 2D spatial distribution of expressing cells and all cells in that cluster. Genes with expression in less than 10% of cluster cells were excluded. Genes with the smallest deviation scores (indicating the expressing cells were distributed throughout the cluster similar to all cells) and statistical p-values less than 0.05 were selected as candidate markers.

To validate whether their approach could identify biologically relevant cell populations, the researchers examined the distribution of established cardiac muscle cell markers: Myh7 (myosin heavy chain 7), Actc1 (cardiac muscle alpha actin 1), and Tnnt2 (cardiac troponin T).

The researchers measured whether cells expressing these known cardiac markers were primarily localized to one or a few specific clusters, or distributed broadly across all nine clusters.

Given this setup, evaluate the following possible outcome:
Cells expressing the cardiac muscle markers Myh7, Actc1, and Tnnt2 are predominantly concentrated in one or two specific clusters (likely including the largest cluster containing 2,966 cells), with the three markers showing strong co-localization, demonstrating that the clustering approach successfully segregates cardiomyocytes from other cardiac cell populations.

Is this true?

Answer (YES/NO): NO